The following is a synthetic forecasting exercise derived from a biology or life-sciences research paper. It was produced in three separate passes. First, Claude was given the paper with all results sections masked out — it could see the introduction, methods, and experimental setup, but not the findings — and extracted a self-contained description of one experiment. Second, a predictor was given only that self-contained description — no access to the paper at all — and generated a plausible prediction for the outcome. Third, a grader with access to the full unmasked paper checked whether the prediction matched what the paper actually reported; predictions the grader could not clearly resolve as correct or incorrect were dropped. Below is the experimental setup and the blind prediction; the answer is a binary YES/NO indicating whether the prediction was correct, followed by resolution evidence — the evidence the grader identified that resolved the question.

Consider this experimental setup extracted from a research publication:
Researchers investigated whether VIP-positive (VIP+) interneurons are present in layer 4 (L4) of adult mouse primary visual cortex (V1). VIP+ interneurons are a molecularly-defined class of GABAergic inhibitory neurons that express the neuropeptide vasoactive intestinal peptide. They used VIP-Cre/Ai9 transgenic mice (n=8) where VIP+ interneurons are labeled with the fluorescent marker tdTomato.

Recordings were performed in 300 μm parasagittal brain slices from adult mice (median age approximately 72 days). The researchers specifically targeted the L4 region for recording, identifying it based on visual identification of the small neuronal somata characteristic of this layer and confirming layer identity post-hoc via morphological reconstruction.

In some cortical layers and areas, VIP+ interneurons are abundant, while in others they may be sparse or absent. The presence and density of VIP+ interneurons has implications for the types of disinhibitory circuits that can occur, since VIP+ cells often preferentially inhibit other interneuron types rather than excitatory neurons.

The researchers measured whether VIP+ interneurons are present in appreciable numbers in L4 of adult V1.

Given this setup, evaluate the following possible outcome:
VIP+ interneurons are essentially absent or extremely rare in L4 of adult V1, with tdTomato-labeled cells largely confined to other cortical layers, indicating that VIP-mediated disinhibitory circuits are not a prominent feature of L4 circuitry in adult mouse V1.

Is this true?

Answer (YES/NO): NO